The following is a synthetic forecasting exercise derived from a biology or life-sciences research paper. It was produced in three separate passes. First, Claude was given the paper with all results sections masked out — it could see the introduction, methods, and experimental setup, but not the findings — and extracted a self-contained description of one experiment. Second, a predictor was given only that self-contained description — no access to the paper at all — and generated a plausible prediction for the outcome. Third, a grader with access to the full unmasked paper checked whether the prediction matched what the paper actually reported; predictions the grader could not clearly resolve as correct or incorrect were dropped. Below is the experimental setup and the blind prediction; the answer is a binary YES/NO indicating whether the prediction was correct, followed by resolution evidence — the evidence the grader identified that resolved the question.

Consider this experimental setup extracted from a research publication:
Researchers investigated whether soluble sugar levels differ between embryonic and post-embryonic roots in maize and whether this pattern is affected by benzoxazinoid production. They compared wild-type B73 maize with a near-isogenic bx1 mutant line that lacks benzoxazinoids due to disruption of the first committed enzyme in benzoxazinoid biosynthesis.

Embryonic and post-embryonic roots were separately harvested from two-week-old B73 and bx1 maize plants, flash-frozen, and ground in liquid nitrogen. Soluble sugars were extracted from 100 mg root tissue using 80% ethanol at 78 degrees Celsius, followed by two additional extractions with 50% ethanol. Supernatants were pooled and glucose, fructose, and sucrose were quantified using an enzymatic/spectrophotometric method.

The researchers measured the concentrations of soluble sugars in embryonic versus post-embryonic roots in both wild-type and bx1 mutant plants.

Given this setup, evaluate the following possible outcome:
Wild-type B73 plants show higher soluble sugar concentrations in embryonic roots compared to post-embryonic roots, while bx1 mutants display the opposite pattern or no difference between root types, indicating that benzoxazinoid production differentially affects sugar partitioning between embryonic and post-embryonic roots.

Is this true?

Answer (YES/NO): NO